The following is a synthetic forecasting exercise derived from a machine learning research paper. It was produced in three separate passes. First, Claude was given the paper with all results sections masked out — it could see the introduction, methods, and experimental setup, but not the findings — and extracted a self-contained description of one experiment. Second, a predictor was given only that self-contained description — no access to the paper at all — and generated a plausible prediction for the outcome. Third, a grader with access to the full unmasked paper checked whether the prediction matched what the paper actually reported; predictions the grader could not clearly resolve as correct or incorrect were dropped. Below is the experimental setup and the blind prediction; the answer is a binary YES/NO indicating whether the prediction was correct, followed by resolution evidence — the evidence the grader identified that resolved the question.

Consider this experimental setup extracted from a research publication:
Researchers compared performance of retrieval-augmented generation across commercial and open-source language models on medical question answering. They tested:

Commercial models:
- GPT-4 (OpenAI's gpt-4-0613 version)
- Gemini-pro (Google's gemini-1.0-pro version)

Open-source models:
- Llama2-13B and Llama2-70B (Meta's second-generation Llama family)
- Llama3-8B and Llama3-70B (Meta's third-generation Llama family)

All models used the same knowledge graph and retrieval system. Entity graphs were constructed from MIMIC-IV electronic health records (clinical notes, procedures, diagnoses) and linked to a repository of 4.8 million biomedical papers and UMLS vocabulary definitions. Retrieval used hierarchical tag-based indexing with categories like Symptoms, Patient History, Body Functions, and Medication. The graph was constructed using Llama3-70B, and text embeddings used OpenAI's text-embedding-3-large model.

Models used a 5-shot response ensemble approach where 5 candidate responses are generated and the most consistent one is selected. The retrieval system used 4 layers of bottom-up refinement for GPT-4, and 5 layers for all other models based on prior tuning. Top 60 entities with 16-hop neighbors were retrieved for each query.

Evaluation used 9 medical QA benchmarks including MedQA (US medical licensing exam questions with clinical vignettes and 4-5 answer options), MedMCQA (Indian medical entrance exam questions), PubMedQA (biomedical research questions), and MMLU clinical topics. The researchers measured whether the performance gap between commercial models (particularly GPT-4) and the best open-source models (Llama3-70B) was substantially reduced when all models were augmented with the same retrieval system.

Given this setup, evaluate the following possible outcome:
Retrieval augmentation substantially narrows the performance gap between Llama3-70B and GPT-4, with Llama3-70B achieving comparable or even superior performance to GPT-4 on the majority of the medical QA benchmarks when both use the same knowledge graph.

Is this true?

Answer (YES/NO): NO